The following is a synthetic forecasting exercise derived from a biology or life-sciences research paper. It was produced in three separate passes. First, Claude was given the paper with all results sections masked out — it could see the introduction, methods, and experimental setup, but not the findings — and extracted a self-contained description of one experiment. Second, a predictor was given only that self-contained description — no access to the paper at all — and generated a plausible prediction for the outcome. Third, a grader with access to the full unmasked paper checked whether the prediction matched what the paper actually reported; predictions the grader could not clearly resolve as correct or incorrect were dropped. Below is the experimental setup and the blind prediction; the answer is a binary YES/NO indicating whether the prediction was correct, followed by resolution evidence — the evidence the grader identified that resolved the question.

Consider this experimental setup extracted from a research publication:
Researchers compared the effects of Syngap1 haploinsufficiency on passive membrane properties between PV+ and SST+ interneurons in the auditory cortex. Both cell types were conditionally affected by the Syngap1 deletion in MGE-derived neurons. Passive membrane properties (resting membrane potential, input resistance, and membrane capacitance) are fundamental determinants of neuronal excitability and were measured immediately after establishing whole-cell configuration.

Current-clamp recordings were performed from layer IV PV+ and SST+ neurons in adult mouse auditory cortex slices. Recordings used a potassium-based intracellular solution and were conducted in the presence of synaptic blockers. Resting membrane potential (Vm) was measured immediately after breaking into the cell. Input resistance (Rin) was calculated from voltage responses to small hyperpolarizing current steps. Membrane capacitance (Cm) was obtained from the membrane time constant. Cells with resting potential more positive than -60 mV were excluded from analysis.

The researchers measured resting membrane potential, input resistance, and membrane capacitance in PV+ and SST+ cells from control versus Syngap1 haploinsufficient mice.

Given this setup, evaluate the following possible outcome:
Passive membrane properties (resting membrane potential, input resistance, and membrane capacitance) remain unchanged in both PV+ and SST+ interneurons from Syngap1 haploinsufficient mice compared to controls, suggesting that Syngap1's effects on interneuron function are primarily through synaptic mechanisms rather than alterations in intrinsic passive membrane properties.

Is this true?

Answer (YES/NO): NO